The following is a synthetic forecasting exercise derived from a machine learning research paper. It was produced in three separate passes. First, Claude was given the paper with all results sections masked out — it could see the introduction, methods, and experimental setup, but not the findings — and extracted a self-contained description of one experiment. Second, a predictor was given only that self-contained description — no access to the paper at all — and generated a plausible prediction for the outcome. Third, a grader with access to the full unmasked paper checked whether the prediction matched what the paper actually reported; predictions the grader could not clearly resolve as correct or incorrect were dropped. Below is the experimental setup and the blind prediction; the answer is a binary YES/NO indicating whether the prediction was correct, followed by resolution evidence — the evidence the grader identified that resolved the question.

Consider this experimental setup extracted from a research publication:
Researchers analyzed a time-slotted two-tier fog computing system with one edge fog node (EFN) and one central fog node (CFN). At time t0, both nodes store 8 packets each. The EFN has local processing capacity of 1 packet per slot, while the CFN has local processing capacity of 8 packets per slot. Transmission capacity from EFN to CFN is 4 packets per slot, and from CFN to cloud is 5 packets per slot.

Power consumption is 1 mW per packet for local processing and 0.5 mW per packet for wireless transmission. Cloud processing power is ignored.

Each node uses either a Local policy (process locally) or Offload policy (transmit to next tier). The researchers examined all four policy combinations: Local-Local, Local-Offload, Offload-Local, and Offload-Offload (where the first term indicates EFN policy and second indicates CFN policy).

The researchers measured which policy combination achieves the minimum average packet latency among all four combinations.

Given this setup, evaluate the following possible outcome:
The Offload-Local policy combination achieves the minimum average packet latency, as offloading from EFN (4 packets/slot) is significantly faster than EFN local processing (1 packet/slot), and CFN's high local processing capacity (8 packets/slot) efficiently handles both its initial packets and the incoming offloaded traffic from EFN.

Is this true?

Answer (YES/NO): YES